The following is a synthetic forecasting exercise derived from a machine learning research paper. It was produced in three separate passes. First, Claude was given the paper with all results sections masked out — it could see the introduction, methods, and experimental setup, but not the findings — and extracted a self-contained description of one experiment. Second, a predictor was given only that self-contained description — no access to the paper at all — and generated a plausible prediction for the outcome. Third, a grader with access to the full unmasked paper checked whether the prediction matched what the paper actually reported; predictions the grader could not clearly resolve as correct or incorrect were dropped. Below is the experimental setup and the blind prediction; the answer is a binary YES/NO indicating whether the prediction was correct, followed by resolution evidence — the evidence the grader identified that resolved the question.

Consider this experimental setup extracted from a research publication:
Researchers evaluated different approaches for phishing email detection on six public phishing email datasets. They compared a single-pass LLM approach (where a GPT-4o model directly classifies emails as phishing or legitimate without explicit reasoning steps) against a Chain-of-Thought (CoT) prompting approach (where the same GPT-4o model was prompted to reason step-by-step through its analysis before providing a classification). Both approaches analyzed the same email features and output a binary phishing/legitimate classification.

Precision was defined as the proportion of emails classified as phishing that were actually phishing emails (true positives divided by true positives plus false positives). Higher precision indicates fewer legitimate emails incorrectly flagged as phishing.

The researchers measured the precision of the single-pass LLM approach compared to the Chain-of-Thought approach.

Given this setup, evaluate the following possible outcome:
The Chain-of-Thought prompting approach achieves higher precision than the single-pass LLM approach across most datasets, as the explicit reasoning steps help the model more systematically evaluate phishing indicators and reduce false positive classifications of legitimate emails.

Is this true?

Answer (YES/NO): YES